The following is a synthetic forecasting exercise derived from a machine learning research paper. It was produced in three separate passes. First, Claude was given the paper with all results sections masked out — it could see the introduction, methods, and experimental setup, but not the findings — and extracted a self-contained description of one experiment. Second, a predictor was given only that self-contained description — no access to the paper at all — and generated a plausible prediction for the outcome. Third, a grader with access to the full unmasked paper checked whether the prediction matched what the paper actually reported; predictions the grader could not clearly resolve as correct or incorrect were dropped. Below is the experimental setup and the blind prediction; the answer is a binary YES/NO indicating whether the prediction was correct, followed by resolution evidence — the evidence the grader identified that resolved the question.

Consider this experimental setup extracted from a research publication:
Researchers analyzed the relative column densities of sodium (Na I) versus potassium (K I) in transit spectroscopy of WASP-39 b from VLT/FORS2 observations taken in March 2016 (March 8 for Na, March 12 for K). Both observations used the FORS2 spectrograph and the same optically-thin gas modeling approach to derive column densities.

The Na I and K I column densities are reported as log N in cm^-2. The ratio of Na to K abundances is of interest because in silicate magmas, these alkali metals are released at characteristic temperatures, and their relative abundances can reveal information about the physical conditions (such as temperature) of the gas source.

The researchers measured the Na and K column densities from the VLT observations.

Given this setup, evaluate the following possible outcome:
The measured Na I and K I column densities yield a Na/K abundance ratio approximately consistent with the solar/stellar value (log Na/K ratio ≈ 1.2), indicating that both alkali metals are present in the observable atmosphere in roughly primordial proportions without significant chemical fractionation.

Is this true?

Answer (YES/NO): NO